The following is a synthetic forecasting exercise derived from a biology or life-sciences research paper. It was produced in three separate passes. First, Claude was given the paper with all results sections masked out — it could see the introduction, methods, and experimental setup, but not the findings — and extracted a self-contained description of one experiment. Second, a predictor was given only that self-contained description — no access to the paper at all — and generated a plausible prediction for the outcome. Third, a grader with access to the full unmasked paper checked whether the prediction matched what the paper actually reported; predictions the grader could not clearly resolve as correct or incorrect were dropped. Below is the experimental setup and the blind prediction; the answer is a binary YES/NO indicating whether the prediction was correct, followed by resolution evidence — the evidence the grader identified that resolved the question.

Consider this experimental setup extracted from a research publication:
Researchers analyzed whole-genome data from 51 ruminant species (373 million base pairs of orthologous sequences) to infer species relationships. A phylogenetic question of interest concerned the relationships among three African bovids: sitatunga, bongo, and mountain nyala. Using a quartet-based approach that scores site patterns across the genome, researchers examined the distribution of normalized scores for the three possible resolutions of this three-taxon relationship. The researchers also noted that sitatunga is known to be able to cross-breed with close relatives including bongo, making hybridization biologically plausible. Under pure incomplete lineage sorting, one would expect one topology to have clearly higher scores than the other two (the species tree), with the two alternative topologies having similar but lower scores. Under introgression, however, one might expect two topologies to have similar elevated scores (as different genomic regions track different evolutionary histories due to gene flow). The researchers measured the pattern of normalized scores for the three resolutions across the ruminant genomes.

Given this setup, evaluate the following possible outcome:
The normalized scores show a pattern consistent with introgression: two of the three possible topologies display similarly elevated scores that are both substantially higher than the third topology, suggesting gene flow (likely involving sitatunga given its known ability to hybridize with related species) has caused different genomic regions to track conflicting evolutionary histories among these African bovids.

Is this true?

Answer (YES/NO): YES